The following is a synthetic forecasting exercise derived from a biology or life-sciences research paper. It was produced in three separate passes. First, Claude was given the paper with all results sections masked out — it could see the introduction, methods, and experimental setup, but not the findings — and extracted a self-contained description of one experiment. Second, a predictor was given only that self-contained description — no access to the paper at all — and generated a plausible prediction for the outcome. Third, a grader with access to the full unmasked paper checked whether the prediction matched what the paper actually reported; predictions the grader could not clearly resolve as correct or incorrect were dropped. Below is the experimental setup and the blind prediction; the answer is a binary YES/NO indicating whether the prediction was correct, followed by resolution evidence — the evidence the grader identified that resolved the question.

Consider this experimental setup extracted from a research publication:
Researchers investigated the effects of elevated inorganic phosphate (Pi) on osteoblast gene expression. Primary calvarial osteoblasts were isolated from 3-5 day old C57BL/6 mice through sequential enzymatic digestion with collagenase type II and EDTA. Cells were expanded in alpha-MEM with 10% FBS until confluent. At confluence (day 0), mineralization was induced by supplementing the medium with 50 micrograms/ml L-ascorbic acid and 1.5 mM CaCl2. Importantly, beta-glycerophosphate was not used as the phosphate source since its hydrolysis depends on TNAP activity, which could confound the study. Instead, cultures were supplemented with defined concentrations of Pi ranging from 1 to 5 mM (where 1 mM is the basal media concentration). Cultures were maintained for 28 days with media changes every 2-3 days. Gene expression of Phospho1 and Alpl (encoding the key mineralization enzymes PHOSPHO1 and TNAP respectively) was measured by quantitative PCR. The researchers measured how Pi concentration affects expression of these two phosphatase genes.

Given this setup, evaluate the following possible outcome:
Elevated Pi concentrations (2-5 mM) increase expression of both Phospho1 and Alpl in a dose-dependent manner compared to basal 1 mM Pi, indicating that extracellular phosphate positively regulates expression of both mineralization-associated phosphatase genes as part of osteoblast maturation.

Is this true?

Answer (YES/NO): NO